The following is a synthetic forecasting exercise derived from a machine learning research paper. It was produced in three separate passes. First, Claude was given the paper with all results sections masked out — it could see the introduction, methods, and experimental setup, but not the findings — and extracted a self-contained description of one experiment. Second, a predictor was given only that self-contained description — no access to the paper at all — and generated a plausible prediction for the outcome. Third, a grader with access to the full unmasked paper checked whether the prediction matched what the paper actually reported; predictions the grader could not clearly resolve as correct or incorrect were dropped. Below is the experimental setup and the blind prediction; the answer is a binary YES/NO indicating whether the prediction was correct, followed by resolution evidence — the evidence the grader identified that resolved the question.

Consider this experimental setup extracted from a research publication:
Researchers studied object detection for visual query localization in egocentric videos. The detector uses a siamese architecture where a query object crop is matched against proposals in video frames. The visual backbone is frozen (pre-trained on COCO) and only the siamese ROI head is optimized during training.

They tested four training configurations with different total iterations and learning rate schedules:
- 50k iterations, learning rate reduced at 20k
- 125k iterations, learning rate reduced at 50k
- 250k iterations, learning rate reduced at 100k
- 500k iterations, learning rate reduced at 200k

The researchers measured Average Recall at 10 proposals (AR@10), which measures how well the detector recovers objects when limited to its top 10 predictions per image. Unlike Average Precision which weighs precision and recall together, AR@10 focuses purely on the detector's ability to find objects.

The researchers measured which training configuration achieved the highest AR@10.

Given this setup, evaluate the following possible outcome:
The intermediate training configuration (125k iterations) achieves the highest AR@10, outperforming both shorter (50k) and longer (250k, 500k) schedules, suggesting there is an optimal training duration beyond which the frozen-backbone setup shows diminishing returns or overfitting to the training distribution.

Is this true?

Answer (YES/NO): NO